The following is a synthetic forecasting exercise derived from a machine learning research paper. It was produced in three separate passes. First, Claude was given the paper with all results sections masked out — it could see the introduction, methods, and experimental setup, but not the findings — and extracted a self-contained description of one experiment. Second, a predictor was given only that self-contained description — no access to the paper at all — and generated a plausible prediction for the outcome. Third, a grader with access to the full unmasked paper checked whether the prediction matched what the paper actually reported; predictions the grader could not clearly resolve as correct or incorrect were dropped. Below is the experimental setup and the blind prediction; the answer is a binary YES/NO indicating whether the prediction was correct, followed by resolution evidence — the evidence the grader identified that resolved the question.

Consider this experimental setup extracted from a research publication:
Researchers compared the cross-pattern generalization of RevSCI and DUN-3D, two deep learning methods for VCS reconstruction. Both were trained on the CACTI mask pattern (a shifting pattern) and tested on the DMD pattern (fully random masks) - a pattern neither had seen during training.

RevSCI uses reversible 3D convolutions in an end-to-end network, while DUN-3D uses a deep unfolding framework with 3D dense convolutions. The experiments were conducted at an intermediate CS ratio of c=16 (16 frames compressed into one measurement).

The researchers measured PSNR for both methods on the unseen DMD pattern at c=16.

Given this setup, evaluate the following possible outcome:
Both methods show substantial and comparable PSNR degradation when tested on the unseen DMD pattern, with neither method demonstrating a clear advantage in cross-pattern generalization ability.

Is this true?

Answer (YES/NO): NO